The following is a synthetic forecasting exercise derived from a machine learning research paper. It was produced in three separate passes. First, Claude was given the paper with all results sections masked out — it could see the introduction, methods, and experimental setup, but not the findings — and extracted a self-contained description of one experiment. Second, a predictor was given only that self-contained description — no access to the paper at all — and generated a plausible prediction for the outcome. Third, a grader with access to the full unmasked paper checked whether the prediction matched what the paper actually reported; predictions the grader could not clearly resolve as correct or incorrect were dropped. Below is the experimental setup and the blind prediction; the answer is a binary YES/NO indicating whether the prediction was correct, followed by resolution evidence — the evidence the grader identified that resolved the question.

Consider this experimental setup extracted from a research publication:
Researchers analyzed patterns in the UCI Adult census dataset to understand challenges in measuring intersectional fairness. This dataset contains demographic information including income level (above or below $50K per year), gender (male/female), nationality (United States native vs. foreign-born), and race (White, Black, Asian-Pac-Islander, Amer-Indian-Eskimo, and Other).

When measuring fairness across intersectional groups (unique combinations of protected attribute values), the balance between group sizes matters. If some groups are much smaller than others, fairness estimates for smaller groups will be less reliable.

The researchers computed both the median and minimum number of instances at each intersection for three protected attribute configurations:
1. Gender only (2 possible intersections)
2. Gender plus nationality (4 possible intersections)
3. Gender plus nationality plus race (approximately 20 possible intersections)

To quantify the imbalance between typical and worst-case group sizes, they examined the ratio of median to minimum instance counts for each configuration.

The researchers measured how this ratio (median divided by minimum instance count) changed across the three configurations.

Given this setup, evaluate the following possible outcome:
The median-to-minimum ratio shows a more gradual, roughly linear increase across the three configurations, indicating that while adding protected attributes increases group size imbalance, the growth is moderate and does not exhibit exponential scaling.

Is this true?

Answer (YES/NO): NO